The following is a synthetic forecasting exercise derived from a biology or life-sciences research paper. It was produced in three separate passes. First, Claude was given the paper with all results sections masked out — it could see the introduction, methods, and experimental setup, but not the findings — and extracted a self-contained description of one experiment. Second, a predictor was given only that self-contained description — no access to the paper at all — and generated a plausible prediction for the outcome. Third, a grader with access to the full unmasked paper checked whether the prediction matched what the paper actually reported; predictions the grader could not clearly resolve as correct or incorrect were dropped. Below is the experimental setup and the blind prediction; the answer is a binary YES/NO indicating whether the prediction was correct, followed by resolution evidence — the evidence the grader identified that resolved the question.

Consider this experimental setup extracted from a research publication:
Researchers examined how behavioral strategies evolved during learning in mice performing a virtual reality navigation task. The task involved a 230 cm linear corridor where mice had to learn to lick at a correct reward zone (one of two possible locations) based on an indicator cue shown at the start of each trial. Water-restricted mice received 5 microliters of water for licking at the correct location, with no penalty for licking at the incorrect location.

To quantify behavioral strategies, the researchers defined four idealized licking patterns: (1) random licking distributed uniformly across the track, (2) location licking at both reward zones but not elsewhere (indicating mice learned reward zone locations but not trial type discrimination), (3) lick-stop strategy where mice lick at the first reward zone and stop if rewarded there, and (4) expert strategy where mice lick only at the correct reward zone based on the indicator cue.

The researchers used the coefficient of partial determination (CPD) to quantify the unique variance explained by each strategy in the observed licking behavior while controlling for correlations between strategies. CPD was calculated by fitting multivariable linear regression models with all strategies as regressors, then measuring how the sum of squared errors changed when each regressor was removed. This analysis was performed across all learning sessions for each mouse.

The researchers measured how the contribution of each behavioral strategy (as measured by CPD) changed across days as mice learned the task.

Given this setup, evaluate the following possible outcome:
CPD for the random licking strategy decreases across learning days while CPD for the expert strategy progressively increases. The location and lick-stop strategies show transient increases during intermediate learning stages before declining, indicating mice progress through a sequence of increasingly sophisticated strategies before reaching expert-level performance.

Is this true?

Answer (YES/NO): YES